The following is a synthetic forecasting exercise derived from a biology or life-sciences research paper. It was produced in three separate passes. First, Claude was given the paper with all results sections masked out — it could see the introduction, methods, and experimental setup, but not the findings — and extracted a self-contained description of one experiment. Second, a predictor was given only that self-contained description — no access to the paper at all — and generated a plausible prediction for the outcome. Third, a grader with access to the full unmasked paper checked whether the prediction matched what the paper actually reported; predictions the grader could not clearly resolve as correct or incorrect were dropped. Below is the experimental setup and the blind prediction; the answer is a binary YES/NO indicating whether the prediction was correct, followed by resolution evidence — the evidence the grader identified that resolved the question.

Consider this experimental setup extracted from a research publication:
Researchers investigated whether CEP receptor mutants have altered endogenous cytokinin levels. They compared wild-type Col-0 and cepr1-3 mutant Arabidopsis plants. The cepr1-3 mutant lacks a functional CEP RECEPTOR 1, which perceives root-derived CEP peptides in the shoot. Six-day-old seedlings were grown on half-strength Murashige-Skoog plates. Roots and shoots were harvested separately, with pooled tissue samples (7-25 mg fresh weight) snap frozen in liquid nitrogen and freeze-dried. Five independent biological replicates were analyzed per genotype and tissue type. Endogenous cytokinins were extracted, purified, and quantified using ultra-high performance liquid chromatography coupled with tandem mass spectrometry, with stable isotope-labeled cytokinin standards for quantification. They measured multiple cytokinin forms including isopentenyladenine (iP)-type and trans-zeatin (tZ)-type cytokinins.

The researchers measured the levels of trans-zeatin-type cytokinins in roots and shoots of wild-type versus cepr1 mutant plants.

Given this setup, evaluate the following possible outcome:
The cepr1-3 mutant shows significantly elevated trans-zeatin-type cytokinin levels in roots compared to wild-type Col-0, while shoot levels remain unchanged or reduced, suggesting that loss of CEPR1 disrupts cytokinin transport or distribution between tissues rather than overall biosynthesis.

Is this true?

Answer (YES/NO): NO